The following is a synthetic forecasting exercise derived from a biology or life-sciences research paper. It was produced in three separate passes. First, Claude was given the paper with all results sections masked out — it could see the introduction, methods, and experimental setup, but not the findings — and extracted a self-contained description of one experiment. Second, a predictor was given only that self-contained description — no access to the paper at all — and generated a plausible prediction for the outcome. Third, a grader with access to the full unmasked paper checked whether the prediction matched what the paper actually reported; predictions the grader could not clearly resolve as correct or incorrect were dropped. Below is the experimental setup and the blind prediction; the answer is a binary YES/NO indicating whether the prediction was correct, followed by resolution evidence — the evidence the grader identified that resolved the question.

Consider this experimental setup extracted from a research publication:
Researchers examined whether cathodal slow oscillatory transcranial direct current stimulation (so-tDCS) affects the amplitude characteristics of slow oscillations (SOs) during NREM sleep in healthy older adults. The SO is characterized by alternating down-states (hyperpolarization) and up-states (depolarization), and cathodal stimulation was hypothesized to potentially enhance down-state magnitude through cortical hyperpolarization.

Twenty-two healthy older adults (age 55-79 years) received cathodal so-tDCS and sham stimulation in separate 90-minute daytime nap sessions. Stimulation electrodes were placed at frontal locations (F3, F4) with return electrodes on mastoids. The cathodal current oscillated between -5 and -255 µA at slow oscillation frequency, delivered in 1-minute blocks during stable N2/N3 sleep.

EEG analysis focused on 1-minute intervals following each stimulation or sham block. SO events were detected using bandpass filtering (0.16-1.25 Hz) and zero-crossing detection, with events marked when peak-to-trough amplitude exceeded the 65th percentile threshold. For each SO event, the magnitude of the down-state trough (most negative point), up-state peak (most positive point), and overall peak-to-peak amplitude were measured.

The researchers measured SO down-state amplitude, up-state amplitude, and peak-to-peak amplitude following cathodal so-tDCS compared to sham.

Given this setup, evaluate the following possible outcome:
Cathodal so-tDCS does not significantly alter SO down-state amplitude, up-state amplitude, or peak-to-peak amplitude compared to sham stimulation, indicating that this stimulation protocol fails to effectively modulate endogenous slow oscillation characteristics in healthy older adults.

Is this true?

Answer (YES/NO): NO